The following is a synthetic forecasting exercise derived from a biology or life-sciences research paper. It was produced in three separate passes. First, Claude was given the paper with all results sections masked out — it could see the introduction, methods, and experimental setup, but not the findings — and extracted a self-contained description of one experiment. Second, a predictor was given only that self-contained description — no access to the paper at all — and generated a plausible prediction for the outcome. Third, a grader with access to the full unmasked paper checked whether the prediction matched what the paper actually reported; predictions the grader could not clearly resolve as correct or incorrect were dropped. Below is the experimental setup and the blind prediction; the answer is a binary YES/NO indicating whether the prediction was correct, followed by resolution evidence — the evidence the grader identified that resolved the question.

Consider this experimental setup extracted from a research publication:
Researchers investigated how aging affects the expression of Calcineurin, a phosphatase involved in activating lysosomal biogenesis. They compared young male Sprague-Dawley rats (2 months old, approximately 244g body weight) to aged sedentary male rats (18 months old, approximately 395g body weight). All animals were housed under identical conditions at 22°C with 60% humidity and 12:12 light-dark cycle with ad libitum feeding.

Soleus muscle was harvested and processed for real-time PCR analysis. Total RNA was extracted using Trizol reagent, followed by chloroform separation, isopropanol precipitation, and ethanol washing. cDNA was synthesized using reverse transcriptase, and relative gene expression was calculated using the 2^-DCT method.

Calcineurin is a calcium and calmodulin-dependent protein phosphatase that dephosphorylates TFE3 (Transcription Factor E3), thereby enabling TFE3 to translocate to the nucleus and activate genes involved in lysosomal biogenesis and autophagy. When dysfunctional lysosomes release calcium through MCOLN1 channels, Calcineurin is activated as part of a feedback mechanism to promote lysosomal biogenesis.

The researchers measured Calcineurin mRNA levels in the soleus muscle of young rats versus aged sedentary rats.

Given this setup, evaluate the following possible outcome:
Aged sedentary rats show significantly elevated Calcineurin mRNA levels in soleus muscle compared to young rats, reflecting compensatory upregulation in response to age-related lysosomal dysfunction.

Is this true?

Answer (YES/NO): NO